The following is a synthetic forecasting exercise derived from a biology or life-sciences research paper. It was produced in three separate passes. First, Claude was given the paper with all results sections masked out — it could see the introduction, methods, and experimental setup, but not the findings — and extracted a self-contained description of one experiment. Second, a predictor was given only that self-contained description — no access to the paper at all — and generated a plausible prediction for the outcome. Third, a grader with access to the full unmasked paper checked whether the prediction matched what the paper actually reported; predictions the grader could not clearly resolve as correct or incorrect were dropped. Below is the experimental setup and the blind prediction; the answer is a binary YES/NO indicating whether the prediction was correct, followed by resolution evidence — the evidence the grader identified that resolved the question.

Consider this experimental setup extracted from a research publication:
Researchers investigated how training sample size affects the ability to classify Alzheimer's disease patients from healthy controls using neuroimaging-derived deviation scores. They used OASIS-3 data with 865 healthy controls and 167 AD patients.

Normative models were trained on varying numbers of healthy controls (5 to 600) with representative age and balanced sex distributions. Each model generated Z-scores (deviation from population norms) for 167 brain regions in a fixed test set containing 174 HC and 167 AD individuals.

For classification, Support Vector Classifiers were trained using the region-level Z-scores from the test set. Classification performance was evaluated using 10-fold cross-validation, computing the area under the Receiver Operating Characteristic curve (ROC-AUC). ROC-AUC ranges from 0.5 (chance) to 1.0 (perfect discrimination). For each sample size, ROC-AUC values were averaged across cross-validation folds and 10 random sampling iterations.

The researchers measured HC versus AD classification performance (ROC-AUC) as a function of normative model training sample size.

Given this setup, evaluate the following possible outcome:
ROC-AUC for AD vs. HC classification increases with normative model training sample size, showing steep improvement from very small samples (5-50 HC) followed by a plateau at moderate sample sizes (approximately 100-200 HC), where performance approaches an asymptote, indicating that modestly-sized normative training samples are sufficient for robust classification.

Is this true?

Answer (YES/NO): NO